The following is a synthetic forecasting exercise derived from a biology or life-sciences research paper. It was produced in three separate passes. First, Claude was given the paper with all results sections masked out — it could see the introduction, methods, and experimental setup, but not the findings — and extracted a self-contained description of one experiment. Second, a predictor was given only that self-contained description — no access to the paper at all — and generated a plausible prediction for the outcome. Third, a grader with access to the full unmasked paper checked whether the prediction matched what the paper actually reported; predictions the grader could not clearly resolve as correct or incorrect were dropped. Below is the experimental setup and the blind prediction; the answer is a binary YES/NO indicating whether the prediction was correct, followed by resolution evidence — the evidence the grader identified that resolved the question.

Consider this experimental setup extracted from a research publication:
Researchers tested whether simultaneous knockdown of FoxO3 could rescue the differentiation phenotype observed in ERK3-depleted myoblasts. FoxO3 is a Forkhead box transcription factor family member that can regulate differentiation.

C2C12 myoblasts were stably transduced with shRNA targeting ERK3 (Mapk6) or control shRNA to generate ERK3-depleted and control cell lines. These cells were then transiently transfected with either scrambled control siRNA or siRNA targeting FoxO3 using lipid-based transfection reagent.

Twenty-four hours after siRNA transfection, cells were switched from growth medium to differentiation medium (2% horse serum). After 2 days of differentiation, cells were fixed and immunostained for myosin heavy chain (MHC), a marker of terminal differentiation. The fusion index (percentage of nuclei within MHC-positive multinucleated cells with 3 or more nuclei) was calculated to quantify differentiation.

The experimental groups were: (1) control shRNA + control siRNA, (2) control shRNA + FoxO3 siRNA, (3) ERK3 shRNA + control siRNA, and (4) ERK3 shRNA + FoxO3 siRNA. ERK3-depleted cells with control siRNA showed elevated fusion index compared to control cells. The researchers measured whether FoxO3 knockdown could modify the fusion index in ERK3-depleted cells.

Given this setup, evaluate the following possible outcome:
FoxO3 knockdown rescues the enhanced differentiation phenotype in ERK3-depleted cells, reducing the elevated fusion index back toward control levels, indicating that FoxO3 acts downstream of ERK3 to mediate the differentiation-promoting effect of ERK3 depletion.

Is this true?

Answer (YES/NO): YES